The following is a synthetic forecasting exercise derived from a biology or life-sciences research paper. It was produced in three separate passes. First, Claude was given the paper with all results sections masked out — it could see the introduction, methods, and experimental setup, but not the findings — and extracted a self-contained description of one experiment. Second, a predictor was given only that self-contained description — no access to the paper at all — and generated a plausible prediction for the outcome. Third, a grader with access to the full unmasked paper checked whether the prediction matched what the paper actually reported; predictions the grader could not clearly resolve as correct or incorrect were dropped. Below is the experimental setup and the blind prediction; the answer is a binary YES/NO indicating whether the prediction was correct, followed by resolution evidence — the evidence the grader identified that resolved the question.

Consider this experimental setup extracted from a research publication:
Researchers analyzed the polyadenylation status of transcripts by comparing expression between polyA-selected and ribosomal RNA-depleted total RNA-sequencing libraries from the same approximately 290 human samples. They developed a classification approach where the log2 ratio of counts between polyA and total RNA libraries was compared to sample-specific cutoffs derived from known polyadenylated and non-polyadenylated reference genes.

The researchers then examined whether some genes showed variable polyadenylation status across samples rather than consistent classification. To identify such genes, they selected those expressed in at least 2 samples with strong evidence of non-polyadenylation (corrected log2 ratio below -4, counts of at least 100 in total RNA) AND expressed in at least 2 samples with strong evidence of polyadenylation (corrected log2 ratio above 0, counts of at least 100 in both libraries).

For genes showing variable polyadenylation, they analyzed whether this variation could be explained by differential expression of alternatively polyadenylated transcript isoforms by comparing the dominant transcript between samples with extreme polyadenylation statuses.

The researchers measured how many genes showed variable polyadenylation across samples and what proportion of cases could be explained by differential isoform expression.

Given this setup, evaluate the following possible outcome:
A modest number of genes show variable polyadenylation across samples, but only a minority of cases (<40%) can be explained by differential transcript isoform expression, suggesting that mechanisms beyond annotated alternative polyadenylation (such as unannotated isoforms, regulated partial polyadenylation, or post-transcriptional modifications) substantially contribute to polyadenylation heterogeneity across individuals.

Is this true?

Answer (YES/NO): YES